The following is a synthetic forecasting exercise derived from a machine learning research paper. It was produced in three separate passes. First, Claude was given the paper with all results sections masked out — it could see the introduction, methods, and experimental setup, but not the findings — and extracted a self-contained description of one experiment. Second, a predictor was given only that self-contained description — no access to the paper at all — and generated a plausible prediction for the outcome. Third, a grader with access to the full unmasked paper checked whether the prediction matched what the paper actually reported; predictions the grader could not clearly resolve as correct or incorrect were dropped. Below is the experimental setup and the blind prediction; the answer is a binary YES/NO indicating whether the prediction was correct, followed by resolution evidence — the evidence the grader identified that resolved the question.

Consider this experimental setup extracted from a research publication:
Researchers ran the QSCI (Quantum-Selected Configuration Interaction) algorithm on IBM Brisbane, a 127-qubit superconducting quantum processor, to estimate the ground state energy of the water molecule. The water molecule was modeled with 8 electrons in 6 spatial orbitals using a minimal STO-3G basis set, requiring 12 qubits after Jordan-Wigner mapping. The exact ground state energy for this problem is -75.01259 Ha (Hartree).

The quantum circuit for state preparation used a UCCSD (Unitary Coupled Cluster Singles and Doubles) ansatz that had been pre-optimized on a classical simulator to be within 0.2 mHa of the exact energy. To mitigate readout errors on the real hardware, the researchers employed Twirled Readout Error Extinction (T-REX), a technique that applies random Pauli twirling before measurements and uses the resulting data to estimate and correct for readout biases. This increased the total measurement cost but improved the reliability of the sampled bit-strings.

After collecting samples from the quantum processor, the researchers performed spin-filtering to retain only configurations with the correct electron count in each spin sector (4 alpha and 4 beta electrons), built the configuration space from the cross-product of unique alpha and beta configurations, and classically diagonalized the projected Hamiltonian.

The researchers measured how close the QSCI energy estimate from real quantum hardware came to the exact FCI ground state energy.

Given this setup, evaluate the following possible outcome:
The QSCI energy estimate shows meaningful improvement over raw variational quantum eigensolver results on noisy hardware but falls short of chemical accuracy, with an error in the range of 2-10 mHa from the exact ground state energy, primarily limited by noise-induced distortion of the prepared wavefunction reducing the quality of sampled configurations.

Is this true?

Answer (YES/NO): NO